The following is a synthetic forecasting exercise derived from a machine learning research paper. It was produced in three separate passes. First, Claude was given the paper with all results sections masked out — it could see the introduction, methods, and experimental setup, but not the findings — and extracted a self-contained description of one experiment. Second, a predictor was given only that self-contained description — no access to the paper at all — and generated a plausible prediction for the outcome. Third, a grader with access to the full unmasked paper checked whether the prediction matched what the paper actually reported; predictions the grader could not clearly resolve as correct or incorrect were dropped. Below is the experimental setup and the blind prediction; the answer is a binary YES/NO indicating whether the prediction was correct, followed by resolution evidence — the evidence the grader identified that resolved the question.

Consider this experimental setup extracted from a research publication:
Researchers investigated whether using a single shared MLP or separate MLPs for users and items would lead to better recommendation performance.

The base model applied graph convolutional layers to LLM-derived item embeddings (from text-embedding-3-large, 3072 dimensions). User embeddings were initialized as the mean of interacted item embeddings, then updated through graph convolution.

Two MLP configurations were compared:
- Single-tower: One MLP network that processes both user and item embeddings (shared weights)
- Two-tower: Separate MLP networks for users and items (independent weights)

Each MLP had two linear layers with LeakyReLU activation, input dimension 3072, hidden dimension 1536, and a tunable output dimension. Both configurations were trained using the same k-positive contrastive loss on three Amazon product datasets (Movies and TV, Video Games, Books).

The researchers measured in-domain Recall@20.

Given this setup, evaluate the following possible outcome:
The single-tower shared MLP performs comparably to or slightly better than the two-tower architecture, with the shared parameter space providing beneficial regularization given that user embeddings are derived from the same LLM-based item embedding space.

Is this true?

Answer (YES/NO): NO